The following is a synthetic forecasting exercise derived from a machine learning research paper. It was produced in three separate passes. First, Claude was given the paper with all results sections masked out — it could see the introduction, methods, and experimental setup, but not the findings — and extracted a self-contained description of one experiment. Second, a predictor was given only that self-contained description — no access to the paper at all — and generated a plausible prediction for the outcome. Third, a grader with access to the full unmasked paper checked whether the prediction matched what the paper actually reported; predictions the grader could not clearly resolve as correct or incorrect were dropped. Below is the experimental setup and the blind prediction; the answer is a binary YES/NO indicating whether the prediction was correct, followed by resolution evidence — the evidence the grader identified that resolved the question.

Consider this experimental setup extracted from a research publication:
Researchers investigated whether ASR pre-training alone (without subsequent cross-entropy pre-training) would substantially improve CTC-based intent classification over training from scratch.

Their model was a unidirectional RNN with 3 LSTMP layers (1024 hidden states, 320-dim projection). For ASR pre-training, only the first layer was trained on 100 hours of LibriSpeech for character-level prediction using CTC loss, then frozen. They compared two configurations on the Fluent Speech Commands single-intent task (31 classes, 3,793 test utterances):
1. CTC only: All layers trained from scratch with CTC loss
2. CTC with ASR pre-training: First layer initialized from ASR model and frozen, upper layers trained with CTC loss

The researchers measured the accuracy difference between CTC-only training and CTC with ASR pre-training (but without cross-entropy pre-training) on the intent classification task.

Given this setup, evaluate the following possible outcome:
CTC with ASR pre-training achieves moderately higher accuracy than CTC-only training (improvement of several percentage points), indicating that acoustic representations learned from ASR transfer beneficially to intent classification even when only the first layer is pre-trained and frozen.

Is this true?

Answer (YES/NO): NO